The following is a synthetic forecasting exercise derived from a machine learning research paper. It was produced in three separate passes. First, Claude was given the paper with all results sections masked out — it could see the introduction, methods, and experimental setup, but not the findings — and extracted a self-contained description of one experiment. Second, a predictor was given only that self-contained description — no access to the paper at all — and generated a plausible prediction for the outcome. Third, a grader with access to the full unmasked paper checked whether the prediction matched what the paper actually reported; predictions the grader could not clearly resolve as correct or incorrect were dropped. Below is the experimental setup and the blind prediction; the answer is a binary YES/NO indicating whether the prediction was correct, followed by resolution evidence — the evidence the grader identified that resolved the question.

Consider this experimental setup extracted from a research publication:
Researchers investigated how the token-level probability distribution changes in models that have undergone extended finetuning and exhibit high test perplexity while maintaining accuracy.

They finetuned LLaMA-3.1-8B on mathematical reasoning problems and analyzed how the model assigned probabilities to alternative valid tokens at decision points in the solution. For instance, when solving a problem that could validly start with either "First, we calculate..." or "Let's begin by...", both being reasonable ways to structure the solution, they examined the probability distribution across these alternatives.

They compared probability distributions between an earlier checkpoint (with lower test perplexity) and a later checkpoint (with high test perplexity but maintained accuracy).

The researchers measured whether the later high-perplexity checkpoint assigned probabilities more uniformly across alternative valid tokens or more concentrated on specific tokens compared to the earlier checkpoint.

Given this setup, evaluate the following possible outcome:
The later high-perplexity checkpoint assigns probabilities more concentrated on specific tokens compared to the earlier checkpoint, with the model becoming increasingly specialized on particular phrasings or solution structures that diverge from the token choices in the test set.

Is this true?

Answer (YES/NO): YES